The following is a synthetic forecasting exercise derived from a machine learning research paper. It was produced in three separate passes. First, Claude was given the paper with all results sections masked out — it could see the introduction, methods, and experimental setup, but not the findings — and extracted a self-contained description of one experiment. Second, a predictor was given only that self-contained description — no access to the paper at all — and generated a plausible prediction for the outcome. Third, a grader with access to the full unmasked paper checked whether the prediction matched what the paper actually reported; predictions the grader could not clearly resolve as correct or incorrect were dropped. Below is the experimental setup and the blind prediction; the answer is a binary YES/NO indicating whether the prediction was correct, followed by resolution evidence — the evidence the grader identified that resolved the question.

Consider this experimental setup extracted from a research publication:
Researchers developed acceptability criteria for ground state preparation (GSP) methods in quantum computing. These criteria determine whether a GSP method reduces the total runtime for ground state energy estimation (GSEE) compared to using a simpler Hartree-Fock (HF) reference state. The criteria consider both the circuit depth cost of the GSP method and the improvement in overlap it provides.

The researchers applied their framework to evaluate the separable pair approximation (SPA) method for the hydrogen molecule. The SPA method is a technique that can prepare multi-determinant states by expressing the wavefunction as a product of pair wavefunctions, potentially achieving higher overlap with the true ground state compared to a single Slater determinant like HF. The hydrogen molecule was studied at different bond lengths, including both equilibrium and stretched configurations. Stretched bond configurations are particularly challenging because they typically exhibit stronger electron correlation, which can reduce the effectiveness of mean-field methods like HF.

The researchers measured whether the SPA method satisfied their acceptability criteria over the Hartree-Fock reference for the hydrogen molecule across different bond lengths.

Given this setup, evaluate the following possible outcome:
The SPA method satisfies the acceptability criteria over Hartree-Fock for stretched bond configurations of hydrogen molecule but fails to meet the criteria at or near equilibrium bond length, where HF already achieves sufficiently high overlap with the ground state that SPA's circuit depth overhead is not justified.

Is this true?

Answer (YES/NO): NO